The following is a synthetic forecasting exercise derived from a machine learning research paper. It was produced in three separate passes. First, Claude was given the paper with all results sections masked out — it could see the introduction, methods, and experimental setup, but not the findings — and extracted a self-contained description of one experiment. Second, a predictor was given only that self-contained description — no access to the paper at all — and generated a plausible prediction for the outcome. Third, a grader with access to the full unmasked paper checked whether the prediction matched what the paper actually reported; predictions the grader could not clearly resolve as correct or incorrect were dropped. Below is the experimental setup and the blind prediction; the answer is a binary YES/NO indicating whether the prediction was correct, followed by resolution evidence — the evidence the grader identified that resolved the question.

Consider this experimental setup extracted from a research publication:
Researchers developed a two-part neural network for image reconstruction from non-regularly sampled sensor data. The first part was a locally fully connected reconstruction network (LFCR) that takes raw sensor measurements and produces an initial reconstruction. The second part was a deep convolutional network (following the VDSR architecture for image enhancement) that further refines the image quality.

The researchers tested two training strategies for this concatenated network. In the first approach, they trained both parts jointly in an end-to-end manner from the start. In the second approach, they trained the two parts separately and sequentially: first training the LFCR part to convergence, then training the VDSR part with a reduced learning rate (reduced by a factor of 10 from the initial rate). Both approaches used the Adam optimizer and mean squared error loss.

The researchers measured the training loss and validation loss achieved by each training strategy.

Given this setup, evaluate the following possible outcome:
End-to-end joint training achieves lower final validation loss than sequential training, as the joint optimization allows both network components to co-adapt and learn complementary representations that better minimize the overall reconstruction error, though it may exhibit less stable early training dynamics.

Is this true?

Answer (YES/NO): NO